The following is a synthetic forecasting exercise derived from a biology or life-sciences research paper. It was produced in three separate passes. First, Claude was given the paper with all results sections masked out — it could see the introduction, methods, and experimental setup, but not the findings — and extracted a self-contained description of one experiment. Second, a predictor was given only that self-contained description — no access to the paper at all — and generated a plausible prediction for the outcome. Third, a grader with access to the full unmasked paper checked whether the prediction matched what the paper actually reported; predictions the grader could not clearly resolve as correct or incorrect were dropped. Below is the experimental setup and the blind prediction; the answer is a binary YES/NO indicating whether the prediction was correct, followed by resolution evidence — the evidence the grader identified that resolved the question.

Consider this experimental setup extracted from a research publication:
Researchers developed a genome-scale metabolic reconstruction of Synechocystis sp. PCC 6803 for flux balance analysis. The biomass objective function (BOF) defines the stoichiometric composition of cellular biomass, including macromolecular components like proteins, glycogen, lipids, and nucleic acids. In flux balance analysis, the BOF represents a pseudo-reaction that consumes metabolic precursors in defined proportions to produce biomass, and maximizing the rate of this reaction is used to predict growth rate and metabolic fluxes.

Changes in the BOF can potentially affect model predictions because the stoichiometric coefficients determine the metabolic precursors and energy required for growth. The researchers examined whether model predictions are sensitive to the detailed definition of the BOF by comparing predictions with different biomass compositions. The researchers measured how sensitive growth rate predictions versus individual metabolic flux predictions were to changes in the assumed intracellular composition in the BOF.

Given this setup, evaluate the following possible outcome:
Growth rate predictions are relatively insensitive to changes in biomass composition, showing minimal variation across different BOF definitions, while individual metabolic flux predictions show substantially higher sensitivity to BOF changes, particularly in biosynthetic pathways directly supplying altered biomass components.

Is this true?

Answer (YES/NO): YES